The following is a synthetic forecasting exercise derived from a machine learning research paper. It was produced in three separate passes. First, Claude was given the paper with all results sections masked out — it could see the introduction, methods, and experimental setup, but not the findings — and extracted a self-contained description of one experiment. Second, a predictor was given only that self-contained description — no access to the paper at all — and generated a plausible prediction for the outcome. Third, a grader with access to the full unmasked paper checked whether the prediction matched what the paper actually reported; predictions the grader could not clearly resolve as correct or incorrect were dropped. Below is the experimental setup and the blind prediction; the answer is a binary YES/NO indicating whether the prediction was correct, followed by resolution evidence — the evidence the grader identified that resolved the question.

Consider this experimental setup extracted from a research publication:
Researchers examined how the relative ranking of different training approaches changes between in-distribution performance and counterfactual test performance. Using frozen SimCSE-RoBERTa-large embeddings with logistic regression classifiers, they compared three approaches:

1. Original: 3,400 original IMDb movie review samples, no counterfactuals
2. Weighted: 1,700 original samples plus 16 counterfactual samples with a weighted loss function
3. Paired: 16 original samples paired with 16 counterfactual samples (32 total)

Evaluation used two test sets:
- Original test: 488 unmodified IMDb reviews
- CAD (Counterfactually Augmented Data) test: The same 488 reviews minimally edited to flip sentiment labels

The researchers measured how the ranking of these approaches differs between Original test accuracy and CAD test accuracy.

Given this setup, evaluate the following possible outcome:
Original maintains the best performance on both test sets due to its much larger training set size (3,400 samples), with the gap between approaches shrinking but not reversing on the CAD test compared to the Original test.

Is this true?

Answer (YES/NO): NO